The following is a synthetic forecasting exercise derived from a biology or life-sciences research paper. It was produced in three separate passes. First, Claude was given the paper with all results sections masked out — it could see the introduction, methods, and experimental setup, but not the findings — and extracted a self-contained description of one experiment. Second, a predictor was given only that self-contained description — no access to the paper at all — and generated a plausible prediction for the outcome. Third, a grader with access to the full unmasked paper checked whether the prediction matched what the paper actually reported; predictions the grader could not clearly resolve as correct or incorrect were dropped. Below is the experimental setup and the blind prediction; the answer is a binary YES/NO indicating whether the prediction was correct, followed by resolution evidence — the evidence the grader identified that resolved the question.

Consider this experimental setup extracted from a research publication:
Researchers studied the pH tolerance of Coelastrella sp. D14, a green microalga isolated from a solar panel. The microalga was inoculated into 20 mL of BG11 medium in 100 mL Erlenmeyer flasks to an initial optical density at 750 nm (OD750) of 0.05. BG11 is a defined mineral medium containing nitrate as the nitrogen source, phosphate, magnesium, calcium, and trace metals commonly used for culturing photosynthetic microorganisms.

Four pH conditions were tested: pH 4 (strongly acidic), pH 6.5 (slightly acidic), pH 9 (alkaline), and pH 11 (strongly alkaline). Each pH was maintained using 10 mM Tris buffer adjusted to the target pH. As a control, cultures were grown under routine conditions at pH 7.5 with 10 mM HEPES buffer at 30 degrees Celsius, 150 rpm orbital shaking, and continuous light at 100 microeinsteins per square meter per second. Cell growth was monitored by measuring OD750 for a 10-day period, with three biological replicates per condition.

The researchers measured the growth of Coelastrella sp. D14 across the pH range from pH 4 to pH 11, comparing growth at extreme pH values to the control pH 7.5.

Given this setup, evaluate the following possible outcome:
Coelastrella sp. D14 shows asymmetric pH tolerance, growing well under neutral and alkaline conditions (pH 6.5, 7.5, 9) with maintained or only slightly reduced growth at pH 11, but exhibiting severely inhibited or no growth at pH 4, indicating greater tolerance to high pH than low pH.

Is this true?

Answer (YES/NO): NO